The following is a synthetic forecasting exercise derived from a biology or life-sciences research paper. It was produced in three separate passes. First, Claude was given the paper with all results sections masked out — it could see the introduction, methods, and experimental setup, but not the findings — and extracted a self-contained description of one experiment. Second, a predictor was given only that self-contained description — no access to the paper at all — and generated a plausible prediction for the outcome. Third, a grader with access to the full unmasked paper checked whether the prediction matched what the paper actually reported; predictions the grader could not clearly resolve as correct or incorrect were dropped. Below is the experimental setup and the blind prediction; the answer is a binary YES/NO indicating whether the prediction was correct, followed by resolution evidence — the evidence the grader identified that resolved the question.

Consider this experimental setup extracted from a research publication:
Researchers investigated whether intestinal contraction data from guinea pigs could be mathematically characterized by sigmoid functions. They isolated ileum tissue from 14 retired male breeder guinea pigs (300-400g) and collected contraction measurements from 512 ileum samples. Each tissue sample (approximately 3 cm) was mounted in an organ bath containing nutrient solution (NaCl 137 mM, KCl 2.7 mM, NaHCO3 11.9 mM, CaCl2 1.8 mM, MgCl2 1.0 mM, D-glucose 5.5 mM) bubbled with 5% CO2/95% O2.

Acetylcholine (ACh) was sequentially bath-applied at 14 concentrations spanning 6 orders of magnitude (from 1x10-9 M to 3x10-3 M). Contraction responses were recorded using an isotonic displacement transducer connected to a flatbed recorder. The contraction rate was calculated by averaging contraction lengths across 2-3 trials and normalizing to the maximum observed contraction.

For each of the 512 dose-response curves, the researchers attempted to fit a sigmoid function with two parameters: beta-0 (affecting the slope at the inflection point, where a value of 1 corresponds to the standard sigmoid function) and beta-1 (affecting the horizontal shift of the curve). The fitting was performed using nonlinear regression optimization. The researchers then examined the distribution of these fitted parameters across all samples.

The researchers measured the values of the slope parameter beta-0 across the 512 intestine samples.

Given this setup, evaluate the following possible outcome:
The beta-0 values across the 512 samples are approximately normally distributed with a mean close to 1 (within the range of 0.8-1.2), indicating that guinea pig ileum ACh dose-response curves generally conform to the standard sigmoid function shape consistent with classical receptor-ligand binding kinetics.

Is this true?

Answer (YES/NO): NO